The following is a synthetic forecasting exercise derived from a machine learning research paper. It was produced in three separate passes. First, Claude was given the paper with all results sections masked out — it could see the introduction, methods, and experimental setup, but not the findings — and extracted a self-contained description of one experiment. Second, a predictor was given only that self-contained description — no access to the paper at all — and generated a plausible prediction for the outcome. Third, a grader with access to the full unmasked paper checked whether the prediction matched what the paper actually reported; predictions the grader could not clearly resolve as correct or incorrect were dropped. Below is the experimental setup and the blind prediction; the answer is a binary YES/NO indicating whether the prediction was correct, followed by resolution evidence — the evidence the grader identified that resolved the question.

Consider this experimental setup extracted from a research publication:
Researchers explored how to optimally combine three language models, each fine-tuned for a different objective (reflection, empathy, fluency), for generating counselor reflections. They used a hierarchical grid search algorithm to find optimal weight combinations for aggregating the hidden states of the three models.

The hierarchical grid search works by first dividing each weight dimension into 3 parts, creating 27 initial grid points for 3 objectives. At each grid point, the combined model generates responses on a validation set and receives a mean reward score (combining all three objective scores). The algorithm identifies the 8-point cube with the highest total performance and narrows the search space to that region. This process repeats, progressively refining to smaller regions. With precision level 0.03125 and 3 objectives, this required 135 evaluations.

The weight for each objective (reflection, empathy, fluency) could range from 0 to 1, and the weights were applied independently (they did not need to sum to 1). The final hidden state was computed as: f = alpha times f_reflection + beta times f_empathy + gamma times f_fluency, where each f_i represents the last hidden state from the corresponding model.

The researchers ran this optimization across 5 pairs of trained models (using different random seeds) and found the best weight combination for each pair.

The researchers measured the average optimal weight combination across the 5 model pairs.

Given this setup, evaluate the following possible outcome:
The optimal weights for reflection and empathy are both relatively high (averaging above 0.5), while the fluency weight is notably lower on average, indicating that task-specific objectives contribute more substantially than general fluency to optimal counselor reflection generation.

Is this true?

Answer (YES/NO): YES